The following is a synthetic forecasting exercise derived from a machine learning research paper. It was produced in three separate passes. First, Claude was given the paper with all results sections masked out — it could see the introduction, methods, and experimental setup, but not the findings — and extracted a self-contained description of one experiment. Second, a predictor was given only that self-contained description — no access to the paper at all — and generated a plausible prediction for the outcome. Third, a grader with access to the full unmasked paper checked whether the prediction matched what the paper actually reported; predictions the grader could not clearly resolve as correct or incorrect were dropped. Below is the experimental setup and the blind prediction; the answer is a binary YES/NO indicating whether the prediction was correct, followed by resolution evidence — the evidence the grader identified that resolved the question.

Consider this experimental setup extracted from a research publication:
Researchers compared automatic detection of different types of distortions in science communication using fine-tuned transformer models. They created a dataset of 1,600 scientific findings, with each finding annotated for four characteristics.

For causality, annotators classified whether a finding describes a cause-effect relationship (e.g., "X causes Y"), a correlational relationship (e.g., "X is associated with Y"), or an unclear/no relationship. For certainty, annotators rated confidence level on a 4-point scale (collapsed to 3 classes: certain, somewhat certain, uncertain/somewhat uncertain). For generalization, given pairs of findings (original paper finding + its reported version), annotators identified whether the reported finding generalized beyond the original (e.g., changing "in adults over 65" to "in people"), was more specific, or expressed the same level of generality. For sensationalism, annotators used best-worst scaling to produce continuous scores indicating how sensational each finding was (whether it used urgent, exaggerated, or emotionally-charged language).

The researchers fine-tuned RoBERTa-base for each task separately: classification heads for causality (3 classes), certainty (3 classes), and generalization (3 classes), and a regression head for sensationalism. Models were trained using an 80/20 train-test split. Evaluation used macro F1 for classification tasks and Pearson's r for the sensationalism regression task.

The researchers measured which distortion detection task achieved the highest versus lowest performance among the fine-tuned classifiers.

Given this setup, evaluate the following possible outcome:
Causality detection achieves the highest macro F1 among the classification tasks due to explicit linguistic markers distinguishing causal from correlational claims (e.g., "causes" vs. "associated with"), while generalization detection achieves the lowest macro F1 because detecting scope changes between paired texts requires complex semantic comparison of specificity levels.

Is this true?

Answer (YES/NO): NO